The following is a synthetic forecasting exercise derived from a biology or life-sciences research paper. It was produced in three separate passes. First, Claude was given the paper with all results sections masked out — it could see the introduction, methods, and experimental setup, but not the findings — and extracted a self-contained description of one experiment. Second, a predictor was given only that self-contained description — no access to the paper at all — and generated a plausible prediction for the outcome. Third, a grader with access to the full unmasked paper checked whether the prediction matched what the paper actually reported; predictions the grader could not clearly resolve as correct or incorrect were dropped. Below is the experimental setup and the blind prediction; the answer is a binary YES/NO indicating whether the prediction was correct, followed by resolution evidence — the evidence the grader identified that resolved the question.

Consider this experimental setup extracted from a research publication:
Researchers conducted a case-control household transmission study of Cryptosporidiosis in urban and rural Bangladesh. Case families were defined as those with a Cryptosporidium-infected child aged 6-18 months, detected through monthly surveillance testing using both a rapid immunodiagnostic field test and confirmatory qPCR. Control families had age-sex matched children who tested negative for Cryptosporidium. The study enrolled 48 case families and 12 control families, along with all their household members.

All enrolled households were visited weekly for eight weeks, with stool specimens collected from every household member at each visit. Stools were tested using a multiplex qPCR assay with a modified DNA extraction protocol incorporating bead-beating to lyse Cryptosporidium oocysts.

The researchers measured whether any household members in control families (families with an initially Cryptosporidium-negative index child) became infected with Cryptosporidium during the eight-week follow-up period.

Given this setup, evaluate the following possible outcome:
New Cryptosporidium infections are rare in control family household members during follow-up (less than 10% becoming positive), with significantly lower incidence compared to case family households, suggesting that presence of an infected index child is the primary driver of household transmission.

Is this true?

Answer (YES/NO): YES